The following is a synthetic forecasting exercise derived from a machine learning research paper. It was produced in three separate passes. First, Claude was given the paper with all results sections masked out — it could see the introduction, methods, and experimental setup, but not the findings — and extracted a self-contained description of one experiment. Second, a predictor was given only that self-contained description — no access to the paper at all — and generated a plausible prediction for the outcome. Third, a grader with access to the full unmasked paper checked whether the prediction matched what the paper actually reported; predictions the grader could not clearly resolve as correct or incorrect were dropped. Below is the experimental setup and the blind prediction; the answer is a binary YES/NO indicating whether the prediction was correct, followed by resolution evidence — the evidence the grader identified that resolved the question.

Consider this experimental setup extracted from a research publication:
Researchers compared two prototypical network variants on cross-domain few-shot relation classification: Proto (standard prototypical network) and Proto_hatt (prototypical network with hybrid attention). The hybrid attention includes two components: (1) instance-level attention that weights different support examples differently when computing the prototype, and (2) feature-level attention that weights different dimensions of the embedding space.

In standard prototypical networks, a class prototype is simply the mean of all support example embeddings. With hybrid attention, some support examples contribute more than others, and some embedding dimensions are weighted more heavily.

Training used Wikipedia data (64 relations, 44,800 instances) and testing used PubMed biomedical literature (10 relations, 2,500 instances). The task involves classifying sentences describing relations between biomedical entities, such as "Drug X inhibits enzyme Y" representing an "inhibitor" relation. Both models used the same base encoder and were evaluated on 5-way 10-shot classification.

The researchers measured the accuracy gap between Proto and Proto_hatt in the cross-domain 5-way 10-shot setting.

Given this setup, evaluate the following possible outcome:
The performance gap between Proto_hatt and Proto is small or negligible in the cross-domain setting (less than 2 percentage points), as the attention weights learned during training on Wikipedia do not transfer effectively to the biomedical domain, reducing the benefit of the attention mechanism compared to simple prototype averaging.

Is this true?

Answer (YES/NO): NO